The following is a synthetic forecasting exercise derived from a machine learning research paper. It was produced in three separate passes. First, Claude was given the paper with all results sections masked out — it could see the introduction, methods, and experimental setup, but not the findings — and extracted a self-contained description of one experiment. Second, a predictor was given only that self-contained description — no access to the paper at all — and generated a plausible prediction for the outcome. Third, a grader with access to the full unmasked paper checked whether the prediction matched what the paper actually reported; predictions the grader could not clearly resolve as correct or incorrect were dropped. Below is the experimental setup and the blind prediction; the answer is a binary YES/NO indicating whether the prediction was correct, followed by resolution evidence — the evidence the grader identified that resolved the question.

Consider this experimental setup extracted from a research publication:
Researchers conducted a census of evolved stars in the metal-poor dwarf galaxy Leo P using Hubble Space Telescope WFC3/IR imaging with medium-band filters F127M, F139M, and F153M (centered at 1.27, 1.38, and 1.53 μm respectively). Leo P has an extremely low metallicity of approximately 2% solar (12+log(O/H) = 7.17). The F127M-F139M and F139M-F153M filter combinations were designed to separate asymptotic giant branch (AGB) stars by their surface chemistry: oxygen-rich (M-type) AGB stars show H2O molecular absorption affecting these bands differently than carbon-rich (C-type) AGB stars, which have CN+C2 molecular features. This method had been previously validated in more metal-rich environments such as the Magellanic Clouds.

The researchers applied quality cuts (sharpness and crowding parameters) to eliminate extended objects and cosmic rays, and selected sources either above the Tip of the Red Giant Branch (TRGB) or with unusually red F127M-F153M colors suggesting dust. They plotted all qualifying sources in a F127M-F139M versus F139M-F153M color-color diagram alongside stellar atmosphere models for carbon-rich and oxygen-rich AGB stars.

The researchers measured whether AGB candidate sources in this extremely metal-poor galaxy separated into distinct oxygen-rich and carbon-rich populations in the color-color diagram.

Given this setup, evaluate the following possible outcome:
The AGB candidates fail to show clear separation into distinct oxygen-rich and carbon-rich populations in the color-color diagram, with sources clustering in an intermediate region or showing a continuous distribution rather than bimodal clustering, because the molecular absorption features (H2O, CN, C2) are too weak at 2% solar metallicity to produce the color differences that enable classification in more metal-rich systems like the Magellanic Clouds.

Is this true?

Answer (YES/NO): NO